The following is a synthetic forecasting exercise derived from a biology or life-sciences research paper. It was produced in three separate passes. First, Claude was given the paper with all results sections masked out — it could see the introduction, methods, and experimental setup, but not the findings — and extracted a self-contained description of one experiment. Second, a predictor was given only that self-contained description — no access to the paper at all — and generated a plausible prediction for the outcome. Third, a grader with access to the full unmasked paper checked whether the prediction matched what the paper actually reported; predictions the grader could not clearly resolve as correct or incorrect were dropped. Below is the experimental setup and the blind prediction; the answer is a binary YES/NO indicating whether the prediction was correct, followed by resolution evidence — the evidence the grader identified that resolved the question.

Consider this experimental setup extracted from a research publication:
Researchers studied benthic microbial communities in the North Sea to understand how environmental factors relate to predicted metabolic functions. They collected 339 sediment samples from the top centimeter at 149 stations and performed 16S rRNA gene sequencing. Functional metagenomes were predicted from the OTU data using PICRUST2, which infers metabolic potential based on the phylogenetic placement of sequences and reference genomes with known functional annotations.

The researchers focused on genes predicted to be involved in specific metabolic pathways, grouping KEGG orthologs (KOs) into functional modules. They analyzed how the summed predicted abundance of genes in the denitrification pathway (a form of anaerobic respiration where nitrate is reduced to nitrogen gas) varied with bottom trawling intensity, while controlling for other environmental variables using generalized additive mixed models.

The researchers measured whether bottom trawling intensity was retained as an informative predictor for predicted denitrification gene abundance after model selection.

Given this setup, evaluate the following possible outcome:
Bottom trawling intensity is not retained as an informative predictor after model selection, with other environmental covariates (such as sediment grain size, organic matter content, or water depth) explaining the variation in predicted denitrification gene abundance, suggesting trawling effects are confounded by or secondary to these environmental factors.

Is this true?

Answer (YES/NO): NO